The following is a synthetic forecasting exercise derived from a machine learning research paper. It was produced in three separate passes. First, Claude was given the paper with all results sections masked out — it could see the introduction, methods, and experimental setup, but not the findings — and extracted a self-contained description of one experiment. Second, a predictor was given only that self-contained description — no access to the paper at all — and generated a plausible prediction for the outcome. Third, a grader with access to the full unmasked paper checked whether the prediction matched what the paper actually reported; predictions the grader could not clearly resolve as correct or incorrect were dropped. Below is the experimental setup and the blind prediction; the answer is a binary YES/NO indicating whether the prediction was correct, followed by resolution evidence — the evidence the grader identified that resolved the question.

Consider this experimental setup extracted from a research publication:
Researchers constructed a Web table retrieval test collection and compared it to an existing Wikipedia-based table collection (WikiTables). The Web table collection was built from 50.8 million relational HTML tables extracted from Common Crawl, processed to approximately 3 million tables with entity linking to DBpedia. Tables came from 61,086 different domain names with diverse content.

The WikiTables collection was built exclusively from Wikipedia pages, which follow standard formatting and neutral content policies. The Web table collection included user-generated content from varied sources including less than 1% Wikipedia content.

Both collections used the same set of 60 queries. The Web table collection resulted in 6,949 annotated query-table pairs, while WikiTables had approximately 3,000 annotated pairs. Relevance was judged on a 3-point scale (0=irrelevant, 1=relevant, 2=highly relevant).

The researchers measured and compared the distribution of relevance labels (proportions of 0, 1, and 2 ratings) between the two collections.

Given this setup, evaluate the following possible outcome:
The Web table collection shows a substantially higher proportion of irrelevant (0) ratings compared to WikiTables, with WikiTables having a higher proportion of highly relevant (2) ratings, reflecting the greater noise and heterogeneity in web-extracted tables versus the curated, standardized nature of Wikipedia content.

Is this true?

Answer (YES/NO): NO